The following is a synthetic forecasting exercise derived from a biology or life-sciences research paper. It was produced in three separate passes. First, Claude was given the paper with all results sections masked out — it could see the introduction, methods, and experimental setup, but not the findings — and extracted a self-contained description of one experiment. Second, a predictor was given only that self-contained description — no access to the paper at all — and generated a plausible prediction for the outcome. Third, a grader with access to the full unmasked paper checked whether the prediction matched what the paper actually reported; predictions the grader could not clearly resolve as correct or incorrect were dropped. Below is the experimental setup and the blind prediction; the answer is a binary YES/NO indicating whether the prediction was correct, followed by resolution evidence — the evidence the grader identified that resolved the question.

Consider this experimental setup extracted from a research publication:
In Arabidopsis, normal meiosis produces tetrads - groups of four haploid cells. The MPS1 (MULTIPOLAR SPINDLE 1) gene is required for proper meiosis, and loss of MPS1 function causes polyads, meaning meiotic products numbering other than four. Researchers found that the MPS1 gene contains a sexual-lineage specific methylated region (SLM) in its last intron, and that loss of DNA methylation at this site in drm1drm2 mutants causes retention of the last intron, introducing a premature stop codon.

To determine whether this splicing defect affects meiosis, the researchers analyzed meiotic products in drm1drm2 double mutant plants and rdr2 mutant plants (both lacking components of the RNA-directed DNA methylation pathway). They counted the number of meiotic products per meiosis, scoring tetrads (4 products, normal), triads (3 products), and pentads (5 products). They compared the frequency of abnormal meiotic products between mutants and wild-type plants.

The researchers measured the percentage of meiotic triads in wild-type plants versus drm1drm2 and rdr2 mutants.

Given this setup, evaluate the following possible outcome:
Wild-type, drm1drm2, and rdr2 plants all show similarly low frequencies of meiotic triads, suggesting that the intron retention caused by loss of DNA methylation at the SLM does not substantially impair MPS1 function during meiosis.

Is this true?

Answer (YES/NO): NO